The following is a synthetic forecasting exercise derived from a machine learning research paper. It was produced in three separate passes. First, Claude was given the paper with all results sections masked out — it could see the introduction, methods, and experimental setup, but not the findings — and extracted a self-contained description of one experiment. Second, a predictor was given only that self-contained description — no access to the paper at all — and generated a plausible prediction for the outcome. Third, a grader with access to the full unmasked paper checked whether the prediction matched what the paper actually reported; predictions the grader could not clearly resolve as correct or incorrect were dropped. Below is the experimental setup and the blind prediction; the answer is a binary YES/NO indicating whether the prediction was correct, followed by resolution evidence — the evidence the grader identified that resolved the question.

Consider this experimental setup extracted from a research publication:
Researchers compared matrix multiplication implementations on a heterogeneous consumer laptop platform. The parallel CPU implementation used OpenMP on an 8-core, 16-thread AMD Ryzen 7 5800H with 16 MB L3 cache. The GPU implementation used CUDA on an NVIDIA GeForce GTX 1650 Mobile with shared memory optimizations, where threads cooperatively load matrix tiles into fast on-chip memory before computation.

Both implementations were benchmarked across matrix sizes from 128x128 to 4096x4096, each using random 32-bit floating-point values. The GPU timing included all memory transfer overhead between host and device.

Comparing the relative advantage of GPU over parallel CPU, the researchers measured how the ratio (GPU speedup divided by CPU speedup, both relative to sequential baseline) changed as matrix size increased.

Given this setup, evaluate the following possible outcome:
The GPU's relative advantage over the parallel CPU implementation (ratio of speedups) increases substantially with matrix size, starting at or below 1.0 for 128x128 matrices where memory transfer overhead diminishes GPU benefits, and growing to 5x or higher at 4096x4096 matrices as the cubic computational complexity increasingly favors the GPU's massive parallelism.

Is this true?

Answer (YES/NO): NO